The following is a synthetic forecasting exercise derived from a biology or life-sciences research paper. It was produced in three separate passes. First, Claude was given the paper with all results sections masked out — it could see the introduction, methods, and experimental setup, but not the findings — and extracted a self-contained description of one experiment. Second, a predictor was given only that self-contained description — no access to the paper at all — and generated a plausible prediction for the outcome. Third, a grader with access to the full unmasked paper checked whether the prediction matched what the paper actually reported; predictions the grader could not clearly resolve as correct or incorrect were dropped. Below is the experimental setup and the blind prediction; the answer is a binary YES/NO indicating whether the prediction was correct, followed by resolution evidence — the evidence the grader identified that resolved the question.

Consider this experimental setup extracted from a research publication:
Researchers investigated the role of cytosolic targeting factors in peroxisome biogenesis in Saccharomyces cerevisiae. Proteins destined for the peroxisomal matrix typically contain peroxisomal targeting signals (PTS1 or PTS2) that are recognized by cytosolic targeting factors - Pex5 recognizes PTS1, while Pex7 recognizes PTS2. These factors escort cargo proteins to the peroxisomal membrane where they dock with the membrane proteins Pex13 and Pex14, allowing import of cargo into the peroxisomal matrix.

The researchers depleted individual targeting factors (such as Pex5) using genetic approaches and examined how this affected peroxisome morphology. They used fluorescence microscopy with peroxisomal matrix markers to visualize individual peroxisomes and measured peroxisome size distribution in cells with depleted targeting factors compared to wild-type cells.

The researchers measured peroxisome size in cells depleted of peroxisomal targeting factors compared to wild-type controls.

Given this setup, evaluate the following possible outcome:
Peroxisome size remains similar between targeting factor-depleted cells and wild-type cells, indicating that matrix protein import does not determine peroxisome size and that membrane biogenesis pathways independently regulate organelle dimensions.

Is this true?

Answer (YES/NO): NO